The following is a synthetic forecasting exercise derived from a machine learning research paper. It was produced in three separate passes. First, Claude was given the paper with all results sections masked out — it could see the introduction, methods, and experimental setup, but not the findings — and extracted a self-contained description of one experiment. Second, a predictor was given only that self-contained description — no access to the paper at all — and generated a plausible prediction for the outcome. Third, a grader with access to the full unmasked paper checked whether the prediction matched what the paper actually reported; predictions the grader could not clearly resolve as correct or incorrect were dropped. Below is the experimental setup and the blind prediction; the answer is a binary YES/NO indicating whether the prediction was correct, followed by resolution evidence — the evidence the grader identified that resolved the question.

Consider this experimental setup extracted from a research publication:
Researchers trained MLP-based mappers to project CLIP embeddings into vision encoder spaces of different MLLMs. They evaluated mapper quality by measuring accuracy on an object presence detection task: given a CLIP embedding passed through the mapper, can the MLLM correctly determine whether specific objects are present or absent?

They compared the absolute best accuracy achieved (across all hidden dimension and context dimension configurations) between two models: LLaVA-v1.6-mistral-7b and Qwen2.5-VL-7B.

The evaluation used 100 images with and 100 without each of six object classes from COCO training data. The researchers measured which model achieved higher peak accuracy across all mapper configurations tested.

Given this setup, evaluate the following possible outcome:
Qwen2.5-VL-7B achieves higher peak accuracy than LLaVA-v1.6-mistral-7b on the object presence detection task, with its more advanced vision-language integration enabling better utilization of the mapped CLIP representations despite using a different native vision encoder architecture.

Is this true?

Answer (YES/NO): YES